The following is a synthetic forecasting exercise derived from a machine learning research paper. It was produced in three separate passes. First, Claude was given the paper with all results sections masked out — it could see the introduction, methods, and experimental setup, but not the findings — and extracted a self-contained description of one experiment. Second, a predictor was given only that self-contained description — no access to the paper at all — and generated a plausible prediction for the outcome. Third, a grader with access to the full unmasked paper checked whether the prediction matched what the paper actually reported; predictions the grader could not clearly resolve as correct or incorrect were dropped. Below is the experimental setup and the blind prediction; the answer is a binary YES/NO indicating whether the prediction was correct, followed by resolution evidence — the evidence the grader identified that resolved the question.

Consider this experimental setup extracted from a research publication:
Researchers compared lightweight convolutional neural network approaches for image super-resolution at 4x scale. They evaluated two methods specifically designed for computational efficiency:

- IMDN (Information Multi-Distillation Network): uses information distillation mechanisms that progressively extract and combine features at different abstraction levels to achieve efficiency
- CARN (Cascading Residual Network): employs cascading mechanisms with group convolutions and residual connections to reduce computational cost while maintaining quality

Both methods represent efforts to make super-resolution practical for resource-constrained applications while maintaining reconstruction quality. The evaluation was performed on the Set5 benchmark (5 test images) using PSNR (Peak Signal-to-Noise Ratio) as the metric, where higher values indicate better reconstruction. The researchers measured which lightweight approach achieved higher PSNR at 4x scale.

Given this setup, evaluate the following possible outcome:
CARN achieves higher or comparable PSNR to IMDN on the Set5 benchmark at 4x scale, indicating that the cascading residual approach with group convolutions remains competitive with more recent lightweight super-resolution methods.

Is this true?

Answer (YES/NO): NO